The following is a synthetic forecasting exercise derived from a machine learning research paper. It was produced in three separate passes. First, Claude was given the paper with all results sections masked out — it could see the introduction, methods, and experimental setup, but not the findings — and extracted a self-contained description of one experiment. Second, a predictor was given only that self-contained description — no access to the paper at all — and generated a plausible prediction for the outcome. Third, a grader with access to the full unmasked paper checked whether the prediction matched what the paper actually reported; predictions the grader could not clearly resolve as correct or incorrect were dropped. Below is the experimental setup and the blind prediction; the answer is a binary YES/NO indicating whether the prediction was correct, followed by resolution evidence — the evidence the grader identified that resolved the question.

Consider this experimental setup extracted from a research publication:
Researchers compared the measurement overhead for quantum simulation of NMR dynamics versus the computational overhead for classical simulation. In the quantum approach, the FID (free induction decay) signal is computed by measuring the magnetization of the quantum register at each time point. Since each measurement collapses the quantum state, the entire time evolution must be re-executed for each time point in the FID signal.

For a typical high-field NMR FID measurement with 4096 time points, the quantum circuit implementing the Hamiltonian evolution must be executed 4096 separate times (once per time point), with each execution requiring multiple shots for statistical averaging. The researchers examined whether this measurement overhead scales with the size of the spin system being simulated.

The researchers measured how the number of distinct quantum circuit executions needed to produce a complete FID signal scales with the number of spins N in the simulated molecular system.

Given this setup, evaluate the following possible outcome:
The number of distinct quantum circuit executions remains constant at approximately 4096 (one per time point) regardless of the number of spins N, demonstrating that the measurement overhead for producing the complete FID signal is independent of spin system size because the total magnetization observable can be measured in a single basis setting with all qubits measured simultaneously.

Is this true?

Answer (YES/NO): YES